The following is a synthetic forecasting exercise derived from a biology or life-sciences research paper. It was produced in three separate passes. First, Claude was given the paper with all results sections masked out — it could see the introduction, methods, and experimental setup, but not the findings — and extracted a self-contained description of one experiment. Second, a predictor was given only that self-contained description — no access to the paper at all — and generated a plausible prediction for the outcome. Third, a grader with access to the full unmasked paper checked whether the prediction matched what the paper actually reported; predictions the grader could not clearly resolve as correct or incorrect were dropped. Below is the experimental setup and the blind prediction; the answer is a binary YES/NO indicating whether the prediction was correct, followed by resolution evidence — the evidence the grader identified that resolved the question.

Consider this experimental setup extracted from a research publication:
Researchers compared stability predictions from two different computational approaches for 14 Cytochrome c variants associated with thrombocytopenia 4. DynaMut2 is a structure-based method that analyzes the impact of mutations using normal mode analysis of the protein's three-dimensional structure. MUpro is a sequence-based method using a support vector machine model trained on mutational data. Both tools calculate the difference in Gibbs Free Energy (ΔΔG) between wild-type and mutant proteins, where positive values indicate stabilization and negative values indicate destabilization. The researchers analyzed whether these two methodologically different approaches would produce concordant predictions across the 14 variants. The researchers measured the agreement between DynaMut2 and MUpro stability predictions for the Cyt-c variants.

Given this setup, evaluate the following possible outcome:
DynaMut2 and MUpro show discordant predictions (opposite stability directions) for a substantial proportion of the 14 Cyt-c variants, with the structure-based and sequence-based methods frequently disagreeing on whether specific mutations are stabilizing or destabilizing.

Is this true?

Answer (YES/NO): NO